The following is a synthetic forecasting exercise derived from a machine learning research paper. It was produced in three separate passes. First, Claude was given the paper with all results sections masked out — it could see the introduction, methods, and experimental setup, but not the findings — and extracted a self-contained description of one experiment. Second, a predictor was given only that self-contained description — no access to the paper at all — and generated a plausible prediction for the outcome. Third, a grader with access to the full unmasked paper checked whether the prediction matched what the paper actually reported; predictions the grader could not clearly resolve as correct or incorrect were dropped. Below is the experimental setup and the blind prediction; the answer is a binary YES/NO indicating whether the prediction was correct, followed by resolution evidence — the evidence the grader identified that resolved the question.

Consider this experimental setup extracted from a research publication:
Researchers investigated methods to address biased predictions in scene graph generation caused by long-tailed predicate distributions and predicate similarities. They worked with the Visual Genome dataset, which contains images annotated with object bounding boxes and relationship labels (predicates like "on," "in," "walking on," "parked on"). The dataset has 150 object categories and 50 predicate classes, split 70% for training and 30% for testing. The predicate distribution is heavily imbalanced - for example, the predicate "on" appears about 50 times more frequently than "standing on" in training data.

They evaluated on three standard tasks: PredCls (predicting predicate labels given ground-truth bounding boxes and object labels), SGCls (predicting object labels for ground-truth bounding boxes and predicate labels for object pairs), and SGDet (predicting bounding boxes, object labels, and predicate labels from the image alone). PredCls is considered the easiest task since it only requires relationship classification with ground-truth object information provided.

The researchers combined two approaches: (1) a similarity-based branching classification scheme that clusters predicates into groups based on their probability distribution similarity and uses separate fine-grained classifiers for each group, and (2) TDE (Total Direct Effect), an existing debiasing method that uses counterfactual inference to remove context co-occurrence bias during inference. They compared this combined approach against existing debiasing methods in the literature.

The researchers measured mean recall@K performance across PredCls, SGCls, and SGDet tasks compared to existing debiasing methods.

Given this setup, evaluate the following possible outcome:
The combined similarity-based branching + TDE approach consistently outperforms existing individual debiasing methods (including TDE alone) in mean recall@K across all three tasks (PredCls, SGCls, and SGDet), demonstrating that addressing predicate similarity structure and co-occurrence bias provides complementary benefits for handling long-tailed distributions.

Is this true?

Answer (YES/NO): NO